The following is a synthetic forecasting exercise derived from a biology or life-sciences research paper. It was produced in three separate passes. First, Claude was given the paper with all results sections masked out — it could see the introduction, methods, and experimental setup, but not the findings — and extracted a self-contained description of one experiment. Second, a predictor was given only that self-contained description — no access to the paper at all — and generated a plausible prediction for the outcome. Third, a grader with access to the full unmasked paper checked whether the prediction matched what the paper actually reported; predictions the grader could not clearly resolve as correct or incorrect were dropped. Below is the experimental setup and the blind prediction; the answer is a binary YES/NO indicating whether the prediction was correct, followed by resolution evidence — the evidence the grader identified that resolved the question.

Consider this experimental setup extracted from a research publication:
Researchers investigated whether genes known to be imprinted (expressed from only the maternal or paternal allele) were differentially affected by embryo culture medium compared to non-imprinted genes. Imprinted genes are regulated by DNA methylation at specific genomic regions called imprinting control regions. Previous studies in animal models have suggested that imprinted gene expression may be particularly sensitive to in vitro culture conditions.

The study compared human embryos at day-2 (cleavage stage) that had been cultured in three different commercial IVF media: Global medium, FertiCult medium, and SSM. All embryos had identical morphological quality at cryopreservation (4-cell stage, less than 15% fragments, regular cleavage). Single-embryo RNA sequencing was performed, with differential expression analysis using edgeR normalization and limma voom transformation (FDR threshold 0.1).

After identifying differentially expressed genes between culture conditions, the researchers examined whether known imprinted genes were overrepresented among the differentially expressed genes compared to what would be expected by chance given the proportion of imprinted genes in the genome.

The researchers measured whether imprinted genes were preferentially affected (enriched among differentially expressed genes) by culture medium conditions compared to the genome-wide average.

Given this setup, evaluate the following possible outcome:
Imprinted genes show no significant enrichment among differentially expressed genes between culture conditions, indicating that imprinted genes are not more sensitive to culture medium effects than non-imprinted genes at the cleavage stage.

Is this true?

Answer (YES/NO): YES